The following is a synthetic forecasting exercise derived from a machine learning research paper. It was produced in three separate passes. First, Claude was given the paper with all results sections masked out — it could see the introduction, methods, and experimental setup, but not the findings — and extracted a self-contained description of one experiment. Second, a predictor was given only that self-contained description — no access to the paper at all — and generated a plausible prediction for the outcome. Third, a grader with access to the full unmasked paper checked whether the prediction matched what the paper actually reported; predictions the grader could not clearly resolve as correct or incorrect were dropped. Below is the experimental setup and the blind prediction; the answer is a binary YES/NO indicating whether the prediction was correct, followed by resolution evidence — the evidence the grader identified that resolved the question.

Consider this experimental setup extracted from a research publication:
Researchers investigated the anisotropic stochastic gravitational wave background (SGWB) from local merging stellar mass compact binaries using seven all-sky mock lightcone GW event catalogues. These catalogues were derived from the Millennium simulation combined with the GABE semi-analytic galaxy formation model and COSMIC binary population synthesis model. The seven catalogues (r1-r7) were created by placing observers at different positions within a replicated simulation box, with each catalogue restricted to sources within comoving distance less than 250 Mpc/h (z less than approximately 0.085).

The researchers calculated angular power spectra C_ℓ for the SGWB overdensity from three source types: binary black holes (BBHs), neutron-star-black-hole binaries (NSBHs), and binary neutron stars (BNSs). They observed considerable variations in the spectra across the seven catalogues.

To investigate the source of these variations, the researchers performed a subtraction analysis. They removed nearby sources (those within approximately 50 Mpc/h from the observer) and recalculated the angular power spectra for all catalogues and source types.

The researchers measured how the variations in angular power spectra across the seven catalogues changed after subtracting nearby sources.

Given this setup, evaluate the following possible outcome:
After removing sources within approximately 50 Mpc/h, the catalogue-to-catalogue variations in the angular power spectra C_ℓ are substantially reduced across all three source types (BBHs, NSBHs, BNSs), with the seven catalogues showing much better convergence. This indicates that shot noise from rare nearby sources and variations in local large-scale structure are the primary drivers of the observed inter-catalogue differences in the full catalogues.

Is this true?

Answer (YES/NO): YES